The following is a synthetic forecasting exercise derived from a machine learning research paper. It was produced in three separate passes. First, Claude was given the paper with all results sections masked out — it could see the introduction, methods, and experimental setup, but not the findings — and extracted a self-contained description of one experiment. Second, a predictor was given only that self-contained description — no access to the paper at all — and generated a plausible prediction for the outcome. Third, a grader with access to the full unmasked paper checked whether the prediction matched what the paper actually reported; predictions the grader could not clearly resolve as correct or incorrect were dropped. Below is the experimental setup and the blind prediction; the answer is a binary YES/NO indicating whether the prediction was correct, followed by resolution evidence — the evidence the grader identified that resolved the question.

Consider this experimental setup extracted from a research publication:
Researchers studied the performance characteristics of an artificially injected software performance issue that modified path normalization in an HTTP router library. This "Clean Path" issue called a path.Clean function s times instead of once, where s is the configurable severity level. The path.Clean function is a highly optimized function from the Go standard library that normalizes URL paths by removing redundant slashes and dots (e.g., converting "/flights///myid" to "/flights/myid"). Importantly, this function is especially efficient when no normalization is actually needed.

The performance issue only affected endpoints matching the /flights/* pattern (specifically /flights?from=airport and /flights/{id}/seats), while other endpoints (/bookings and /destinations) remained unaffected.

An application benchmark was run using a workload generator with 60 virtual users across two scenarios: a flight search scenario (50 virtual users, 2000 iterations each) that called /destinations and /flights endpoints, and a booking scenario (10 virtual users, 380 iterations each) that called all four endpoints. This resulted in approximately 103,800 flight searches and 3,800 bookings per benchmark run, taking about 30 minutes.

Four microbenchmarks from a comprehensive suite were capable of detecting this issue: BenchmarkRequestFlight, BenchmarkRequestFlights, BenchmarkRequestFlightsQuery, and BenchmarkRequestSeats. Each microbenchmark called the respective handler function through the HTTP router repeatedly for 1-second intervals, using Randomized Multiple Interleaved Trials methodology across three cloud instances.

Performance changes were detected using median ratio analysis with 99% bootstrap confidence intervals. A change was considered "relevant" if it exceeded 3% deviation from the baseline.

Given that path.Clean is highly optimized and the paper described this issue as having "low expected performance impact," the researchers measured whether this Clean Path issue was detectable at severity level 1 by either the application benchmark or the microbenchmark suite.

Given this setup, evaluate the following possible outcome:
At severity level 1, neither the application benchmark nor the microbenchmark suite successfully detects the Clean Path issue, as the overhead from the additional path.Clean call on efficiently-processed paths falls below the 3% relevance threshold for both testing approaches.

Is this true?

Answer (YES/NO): NO